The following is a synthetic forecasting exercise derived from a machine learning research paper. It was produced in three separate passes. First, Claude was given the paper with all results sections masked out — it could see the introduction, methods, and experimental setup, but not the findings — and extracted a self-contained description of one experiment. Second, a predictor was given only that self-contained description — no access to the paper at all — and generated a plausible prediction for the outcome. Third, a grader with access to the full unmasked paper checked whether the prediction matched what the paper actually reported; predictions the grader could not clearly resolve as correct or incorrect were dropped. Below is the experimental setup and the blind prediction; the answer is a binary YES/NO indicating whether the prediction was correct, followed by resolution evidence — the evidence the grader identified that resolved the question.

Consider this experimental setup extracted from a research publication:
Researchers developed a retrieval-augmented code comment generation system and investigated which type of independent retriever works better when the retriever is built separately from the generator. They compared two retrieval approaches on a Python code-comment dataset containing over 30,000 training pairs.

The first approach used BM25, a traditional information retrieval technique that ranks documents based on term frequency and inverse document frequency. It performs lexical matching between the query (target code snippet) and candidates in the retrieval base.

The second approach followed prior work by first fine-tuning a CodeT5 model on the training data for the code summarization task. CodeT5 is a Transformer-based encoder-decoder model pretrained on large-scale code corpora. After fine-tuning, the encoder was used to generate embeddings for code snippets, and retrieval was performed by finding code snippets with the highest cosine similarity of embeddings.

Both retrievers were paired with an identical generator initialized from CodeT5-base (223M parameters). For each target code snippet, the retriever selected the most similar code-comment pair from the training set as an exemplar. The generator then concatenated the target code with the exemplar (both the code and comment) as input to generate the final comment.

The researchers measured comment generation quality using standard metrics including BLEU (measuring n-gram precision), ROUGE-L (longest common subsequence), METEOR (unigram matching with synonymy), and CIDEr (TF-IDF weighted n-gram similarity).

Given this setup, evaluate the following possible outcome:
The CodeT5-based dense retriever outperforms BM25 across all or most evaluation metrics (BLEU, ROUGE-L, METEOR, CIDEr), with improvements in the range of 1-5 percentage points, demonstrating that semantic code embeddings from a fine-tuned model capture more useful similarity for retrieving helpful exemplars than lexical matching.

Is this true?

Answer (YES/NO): NO